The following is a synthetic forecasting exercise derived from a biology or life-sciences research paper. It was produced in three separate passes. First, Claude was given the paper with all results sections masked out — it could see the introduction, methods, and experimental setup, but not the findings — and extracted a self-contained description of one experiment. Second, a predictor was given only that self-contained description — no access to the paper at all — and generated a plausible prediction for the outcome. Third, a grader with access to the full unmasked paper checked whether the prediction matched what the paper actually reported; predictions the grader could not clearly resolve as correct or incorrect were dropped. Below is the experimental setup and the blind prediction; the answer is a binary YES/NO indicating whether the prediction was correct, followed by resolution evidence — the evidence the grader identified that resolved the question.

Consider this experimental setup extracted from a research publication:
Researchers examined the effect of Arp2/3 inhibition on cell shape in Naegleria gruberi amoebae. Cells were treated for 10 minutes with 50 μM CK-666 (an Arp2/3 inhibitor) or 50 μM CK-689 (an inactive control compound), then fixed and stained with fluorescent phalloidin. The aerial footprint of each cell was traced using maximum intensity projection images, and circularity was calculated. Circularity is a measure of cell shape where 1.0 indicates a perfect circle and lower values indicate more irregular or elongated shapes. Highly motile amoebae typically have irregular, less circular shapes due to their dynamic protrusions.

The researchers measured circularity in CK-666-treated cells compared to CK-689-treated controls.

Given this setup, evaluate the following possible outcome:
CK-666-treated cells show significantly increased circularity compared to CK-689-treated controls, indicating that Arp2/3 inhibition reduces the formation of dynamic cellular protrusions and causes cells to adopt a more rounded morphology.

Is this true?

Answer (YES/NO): NO